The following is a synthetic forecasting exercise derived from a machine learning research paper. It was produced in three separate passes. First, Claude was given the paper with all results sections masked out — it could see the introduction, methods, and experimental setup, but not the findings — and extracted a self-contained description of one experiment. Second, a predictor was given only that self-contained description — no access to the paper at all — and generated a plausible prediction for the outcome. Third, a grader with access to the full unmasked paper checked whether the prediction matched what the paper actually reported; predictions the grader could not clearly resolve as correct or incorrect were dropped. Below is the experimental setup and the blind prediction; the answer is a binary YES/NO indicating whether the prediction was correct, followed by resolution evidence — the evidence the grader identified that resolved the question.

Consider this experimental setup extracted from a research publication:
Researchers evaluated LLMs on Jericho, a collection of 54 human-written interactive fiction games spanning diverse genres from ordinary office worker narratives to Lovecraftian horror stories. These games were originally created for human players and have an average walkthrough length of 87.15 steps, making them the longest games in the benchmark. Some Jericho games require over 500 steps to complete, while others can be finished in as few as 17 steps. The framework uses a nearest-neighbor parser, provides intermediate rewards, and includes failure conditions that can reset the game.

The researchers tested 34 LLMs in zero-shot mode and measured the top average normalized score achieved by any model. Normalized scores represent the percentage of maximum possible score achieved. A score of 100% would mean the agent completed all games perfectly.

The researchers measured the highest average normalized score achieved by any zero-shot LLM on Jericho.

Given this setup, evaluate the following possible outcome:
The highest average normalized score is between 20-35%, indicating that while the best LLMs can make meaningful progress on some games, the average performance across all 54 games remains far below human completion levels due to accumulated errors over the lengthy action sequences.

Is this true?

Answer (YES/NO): NO